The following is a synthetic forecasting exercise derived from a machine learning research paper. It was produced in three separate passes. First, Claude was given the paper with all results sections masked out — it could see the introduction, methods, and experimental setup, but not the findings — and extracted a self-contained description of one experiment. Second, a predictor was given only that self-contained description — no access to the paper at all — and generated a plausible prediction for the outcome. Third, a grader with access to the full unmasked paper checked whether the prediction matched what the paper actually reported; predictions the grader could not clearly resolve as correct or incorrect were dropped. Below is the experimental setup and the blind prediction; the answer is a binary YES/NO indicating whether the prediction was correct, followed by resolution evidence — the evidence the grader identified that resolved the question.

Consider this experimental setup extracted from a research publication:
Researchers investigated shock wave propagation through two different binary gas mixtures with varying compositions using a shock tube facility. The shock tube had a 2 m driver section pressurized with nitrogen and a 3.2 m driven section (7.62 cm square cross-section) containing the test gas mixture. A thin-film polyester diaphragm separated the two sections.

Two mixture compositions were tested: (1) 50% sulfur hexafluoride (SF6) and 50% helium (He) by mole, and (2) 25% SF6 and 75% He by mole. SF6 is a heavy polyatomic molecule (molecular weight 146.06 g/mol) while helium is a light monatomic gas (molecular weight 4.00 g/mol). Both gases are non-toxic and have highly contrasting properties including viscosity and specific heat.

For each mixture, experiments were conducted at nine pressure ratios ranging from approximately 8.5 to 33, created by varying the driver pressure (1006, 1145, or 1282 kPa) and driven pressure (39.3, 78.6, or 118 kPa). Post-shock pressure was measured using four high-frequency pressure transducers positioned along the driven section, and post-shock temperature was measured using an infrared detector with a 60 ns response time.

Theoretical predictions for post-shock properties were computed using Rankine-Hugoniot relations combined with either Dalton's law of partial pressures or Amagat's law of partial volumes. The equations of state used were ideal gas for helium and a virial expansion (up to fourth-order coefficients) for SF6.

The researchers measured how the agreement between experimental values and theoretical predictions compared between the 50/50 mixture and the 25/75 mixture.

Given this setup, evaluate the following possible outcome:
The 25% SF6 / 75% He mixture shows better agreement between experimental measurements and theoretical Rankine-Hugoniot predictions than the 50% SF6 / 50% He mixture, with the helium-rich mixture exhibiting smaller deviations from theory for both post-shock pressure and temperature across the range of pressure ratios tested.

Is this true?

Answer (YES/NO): NO